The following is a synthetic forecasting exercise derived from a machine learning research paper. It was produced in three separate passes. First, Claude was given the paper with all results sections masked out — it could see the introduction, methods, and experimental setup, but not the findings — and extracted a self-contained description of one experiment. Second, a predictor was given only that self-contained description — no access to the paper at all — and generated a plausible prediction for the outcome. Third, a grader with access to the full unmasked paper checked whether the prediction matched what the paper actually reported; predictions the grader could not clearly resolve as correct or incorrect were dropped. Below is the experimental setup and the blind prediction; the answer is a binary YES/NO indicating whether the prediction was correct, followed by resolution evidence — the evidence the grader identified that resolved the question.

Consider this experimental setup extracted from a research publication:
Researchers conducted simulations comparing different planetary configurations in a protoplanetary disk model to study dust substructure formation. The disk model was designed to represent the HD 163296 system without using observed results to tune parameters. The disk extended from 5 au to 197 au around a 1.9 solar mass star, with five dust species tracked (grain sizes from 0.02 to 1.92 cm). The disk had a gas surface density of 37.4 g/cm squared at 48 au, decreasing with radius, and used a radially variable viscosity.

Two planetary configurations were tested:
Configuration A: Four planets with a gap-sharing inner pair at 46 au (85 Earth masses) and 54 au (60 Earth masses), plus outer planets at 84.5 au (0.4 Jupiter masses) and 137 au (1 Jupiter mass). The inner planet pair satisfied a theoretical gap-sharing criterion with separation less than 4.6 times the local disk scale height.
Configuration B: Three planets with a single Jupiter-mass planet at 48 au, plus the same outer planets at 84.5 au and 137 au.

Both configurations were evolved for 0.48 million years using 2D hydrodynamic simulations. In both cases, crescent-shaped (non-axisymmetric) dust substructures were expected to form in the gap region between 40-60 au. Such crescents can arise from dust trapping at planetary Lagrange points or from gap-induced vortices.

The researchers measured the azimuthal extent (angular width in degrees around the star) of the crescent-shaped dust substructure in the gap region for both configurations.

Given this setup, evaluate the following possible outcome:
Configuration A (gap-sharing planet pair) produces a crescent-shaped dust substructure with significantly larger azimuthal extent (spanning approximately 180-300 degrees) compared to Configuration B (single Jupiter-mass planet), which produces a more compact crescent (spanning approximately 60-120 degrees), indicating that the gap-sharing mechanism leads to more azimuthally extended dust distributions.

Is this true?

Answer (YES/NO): NO